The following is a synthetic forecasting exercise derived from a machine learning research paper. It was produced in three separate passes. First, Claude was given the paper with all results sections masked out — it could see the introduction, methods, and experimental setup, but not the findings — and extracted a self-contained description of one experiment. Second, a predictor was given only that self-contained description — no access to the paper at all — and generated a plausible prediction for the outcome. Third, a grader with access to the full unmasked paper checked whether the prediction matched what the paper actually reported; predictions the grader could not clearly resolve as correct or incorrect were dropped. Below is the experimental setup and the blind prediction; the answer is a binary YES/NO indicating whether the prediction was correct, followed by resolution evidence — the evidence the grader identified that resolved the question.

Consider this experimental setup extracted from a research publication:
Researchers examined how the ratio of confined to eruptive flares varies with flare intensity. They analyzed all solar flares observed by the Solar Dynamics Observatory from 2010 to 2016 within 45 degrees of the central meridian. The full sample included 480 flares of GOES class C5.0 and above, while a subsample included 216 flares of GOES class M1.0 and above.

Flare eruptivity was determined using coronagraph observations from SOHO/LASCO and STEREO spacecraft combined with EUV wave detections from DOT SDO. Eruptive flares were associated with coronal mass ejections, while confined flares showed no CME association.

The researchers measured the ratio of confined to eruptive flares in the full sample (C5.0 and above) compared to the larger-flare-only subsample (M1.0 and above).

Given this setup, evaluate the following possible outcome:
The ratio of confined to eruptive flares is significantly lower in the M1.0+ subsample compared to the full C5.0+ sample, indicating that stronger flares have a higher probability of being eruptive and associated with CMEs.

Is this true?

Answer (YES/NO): YES